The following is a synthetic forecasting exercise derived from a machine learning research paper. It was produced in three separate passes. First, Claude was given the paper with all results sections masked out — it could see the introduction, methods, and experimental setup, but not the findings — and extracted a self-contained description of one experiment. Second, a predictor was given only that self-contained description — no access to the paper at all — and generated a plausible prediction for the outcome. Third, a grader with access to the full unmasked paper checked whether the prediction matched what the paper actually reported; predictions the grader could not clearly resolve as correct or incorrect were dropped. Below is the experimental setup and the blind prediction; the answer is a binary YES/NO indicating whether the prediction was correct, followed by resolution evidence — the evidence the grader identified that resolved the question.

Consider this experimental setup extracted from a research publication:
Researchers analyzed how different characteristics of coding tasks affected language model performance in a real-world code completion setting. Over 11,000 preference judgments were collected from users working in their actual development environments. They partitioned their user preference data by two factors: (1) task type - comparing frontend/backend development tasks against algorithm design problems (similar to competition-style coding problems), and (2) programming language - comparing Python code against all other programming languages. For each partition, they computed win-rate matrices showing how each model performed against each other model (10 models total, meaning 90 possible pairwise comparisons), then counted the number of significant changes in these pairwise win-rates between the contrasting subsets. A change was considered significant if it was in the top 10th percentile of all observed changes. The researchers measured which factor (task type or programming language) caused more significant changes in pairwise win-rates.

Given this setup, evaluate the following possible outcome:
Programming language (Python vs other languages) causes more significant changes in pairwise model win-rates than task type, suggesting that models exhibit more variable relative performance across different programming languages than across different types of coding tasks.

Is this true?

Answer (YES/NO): NO